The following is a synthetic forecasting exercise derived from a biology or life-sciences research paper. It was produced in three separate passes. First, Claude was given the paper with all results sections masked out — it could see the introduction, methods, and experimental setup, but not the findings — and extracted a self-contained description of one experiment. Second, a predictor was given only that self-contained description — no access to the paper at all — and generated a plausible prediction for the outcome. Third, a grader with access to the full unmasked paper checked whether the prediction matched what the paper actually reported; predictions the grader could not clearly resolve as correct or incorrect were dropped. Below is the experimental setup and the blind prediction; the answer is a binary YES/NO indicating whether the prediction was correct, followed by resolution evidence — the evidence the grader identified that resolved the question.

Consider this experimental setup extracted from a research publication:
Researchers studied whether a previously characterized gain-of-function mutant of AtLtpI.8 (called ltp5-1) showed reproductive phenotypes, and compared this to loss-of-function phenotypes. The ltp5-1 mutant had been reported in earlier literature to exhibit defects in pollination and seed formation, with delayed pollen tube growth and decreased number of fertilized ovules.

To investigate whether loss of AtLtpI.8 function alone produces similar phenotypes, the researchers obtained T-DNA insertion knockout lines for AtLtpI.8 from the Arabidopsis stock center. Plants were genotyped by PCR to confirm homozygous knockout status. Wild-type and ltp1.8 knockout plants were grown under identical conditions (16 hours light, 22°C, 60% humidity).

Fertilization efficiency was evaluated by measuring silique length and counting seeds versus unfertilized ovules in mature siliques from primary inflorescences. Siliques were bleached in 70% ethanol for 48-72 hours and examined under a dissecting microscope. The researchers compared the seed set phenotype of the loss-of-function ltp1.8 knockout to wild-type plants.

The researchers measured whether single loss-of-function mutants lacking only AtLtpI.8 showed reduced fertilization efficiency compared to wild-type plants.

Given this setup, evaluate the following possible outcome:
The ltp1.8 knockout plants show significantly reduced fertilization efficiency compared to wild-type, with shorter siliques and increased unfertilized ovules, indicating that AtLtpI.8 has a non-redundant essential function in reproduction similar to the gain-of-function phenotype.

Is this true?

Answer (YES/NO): NO